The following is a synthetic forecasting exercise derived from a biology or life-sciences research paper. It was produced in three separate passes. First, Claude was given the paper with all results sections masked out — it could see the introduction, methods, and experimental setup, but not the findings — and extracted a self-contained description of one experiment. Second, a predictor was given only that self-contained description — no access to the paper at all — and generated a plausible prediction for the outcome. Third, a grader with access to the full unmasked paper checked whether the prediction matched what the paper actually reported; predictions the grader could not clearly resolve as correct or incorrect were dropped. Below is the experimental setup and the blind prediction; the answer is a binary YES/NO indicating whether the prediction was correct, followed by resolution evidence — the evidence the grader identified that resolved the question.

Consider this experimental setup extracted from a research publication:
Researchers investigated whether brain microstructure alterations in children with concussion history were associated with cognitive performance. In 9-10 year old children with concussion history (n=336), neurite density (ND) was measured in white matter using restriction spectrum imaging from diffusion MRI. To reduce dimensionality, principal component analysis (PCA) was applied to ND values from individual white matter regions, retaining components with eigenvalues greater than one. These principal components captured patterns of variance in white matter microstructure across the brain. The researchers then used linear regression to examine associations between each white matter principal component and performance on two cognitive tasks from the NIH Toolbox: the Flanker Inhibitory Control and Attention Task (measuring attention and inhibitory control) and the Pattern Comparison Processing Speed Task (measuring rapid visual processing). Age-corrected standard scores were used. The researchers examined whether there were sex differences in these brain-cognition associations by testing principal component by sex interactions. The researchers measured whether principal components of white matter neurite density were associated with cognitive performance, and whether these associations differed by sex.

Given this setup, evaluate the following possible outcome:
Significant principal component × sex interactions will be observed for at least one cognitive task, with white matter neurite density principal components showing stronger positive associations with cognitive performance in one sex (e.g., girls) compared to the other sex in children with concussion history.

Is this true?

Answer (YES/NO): NO